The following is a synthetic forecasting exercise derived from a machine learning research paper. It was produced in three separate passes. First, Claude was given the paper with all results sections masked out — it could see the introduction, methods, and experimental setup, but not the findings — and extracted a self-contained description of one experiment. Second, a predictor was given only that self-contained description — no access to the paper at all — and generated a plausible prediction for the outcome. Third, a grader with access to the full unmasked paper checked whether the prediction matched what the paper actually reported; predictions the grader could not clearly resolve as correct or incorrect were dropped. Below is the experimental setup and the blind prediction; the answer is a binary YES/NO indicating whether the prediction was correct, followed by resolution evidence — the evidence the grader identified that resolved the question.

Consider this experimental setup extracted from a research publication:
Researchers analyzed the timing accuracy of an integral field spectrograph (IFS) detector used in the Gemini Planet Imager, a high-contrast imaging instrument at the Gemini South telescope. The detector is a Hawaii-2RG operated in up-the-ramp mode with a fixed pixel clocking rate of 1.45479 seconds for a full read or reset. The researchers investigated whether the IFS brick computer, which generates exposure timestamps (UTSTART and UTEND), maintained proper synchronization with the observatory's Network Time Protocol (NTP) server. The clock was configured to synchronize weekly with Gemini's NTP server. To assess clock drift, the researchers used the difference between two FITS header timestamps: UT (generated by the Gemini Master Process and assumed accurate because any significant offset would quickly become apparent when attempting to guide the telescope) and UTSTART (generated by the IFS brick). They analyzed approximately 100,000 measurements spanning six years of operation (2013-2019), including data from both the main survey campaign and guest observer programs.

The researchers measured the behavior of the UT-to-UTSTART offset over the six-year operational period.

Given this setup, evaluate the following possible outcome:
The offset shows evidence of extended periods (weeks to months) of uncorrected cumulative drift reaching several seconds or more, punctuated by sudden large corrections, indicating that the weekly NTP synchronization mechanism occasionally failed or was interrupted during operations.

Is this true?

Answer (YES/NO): YES